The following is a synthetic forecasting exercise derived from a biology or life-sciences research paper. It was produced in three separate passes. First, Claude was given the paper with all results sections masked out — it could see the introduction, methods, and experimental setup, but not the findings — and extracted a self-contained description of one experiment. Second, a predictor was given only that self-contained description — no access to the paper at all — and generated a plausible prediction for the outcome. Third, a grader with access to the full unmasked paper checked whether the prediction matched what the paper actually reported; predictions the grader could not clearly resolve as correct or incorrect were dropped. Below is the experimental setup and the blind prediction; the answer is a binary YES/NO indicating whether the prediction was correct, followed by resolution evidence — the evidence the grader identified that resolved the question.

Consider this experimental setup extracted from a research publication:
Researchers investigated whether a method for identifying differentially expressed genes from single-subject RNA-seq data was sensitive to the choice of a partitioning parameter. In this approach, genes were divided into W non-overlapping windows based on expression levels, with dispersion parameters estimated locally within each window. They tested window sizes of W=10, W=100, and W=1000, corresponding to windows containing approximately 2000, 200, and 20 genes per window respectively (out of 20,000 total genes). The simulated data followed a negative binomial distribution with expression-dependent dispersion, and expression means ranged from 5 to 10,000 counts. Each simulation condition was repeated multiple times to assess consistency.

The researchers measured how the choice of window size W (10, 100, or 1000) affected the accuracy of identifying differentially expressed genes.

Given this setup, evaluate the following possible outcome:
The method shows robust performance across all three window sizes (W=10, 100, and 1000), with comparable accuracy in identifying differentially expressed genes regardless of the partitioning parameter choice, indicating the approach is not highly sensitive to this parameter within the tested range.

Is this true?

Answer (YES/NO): YES